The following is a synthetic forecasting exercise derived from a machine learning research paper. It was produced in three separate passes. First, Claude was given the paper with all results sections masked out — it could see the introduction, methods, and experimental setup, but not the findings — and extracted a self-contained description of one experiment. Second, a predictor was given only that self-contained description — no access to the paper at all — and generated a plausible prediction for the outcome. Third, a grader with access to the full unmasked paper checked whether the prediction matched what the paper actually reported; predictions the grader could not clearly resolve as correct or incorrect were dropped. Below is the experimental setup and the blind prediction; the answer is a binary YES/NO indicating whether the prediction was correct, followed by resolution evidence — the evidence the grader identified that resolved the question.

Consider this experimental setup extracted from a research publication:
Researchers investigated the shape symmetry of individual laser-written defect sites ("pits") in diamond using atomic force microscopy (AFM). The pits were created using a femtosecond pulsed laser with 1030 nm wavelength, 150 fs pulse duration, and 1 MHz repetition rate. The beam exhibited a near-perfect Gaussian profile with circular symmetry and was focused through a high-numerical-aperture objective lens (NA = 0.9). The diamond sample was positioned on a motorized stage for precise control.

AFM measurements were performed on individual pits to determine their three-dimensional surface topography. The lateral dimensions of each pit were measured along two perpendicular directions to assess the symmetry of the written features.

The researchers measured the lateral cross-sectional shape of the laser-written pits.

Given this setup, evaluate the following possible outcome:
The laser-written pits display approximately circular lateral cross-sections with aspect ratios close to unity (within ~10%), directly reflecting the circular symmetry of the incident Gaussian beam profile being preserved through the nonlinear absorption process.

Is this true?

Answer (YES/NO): NO